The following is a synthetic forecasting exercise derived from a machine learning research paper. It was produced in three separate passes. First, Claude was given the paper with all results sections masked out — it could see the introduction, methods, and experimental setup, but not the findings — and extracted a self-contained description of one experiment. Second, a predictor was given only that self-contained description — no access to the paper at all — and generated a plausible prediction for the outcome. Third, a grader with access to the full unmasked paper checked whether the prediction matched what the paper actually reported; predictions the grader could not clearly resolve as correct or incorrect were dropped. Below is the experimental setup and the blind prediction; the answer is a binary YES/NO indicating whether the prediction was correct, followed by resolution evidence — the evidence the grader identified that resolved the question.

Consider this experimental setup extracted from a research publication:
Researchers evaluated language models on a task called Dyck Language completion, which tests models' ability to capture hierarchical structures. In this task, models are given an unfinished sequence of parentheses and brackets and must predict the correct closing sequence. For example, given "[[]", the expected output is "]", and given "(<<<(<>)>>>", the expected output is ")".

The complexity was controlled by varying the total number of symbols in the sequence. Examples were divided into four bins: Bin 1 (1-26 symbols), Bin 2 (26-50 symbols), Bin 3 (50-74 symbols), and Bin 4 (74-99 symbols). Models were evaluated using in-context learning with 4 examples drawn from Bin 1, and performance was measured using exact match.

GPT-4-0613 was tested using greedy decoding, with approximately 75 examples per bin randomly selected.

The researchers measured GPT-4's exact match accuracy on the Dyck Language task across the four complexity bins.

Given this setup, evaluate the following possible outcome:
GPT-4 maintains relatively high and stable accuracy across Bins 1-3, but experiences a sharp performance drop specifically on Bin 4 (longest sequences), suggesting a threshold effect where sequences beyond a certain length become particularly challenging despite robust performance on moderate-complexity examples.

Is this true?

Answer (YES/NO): NO